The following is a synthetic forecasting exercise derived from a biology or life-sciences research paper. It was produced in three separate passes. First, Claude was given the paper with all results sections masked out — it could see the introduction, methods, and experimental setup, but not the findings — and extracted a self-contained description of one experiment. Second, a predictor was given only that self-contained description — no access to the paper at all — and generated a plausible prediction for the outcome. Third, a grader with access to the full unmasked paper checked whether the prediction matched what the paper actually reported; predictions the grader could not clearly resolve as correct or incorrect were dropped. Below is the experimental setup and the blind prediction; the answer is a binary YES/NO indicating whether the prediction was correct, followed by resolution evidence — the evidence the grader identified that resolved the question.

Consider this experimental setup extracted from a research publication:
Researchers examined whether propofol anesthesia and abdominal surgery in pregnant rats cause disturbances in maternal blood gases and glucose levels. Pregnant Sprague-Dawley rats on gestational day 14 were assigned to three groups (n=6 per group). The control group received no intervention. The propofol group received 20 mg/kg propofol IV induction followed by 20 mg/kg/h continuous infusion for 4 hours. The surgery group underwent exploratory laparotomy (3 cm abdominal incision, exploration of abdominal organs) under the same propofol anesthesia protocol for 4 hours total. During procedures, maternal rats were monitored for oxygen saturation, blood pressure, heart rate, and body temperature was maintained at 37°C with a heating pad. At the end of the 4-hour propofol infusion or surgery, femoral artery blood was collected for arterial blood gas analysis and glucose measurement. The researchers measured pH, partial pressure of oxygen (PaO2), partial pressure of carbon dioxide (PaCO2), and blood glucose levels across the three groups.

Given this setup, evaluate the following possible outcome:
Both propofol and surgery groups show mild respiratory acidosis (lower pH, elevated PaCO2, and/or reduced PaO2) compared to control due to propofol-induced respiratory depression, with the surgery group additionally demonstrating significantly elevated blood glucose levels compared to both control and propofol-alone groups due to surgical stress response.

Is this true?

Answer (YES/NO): NO